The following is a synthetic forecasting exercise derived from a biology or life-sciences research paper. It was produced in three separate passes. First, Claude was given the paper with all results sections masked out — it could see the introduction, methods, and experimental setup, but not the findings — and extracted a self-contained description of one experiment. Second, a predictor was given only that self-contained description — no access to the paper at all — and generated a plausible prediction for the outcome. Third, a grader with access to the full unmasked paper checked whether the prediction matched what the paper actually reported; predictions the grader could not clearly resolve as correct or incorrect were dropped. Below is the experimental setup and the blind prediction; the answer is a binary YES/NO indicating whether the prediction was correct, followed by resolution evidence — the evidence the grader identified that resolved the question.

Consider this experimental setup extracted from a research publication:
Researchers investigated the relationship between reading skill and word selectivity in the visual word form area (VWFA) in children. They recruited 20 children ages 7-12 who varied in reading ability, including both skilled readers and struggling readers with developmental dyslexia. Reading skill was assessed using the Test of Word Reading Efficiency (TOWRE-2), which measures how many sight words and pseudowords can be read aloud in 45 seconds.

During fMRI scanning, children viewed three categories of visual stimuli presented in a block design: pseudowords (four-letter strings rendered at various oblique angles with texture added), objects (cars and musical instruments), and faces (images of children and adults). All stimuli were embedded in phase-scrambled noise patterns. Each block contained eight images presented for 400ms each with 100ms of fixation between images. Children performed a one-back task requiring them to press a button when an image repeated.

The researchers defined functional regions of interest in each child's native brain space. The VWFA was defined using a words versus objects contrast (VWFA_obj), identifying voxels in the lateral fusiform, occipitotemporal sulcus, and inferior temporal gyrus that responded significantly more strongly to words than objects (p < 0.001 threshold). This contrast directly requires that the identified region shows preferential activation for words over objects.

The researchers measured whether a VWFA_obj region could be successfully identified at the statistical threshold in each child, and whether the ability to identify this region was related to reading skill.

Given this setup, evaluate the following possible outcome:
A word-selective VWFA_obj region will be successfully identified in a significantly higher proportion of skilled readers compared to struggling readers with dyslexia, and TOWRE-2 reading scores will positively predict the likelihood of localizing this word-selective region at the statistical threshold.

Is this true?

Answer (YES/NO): YES